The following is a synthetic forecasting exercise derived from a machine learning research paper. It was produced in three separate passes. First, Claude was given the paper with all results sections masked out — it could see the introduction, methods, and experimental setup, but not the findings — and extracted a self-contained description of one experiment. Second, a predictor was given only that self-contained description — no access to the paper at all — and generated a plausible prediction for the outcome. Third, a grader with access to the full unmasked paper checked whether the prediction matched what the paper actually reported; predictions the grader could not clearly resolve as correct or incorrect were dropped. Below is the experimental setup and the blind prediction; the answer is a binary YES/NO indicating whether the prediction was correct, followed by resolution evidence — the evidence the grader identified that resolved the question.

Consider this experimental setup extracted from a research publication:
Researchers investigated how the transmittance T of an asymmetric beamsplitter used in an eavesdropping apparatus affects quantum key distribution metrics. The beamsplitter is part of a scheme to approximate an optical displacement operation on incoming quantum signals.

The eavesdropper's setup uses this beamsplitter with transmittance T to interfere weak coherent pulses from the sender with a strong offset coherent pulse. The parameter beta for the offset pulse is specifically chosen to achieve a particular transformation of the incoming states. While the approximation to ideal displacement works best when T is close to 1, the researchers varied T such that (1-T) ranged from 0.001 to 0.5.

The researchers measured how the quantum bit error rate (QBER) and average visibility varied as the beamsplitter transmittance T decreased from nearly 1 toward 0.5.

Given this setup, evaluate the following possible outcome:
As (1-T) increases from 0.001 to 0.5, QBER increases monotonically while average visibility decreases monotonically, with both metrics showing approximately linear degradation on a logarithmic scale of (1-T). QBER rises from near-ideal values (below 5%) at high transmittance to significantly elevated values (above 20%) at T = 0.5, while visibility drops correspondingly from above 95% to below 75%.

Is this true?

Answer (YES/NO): NO